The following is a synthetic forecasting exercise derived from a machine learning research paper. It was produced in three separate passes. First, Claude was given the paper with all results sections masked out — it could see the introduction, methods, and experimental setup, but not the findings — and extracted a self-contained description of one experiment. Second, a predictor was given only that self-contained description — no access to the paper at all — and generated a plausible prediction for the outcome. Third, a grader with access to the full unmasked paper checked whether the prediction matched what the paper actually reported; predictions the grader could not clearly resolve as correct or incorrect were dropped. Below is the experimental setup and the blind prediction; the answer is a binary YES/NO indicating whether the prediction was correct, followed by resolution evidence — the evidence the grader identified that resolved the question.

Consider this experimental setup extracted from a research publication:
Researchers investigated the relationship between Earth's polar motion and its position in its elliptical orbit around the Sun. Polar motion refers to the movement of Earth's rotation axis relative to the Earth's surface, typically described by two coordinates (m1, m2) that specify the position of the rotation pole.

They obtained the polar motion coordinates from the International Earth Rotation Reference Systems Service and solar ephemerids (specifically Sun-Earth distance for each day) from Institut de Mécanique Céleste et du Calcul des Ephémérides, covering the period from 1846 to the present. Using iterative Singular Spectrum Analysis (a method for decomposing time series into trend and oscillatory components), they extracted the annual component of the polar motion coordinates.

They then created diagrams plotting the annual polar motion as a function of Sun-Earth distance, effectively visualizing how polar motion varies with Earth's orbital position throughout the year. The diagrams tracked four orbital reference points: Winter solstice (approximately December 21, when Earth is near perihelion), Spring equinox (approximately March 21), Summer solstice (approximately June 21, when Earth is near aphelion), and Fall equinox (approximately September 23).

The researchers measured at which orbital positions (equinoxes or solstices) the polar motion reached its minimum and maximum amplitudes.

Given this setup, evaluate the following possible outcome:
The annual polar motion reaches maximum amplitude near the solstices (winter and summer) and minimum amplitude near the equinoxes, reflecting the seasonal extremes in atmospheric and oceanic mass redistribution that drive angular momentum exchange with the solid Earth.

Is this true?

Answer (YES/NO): YES